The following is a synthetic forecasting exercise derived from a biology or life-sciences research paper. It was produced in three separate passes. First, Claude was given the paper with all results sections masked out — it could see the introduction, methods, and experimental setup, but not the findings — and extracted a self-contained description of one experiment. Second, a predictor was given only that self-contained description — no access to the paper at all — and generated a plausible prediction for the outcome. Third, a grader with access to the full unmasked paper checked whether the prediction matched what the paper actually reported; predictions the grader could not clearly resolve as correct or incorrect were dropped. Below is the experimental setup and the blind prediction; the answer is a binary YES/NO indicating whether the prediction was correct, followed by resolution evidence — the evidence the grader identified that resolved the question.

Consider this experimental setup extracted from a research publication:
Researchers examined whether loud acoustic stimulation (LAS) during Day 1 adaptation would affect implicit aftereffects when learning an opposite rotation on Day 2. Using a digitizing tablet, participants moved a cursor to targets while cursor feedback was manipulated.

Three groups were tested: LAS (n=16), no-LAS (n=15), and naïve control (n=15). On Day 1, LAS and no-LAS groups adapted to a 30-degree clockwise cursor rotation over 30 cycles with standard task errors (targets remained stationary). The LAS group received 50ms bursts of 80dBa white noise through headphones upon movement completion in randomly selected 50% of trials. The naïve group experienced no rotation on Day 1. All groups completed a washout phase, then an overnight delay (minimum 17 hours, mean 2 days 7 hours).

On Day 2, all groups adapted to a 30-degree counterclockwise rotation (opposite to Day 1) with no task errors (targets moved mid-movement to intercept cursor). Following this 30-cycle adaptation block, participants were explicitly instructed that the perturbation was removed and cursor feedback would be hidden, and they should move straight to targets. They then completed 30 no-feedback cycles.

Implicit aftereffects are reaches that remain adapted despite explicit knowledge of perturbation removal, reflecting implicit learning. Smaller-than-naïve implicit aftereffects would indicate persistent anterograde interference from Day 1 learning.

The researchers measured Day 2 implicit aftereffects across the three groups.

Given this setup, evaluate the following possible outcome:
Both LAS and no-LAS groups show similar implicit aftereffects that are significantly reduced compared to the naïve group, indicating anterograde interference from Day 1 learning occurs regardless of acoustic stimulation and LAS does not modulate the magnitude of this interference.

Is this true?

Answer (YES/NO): NO